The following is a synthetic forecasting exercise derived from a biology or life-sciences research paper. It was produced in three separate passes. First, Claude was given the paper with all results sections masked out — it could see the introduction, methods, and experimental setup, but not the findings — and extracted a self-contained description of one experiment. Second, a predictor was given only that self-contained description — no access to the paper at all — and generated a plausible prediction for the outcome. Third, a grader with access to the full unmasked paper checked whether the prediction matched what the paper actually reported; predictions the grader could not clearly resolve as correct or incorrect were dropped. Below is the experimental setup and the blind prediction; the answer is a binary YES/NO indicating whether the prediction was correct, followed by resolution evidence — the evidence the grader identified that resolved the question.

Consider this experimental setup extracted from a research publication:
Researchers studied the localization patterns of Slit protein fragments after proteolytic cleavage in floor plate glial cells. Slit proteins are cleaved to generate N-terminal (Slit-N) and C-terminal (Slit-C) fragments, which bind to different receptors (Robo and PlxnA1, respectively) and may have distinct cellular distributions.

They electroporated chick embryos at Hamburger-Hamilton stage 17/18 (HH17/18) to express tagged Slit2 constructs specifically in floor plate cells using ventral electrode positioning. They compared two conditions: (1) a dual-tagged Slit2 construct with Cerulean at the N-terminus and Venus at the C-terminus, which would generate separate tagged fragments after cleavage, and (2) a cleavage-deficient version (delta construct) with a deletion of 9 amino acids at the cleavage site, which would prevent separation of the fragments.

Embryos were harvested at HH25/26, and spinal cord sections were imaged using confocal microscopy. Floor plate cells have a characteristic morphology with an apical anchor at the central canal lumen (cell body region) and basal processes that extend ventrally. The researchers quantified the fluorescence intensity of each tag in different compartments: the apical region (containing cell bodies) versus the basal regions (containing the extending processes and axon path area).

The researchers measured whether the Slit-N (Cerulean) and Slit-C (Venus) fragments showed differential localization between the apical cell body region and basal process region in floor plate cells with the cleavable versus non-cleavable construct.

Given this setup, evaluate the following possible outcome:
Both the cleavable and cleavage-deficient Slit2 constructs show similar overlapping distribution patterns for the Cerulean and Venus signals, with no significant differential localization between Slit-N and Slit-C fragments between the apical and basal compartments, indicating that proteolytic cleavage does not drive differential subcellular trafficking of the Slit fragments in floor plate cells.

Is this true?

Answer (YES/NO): NO